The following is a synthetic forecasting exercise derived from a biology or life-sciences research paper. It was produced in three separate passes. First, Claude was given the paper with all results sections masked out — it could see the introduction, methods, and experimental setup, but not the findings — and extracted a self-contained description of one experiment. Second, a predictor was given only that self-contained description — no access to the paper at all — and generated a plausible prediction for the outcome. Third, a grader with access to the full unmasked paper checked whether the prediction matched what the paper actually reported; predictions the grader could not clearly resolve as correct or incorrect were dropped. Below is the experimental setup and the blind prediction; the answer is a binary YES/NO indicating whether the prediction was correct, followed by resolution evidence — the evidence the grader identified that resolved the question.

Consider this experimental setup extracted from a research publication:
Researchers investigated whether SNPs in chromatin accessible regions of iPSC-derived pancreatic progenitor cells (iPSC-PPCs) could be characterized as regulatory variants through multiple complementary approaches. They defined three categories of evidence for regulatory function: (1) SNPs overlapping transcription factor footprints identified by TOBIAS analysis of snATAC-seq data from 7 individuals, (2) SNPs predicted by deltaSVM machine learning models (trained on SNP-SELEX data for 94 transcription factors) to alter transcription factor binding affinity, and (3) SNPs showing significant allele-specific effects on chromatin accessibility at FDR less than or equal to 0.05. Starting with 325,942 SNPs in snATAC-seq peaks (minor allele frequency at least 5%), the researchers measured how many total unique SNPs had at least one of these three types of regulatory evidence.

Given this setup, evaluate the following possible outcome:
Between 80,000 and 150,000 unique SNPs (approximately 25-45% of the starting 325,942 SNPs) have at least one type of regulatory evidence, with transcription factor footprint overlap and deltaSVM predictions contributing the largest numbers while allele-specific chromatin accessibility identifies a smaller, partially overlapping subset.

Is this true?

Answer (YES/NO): YES